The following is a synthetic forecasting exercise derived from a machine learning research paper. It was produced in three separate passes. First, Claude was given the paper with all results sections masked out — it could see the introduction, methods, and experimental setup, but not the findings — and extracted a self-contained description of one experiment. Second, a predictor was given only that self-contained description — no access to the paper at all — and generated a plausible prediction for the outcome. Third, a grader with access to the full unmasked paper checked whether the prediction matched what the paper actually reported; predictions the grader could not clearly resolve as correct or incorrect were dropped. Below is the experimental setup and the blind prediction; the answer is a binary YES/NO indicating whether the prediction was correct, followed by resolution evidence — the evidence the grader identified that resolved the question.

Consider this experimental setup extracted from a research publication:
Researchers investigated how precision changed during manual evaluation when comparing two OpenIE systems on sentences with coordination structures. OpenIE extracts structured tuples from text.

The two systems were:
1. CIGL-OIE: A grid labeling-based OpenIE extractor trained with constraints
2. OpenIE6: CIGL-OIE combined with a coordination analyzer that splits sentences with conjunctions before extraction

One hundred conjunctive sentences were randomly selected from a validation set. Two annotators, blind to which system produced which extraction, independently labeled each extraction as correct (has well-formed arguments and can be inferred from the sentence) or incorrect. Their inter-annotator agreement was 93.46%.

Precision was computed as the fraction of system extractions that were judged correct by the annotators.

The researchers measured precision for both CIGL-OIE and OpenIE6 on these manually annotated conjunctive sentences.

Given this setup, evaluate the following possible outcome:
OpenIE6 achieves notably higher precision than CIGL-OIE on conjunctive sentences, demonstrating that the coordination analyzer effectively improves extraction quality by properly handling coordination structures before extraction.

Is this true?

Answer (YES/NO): NO